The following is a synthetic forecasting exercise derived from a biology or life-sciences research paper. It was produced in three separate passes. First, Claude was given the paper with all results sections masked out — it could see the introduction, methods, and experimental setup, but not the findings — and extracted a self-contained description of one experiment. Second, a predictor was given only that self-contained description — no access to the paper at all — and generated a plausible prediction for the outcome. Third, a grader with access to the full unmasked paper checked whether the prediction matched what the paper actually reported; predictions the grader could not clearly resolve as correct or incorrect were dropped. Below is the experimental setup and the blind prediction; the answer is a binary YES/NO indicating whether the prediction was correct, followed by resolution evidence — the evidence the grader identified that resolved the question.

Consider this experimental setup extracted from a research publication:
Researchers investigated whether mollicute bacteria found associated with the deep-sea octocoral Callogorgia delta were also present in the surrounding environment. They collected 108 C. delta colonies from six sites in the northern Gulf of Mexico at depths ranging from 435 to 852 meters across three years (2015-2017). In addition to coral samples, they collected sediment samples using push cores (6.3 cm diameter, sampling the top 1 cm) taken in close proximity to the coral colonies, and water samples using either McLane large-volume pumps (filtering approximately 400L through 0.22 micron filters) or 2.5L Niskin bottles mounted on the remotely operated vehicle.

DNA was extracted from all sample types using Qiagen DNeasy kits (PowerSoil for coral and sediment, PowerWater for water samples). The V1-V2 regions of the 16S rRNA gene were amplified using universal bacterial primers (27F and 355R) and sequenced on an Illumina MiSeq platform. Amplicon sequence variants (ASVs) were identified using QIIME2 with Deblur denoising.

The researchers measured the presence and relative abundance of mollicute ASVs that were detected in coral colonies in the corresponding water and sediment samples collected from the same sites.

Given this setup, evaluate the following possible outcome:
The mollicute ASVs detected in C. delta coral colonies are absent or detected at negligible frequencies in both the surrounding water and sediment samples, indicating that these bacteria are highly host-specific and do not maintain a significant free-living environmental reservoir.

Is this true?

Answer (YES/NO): YES